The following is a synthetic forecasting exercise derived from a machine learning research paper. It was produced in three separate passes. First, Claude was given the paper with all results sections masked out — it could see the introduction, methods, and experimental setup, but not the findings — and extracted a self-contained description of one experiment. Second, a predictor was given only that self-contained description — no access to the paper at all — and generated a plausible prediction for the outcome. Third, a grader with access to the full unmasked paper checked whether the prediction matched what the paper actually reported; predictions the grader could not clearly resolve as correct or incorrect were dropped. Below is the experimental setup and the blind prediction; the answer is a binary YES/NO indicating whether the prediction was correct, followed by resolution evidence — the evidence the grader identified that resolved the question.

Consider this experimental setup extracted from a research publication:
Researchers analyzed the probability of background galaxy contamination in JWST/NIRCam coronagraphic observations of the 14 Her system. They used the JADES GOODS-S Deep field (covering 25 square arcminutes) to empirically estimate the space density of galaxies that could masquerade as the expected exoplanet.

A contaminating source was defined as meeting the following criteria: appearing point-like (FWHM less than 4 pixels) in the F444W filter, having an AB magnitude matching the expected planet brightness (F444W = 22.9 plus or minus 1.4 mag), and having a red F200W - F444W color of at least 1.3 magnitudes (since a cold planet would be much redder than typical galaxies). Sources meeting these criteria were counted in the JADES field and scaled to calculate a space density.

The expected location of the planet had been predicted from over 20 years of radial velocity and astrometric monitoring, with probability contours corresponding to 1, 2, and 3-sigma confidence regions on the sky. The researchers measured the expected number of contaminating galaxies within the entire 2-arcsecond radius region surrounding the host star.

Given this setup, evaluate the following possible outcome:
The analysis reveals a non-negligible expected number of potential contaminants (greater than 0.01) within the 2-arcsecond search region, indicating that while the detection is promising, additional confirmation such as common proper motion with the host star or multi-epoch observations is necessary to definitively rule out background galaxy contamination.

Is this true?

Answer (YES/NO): NO